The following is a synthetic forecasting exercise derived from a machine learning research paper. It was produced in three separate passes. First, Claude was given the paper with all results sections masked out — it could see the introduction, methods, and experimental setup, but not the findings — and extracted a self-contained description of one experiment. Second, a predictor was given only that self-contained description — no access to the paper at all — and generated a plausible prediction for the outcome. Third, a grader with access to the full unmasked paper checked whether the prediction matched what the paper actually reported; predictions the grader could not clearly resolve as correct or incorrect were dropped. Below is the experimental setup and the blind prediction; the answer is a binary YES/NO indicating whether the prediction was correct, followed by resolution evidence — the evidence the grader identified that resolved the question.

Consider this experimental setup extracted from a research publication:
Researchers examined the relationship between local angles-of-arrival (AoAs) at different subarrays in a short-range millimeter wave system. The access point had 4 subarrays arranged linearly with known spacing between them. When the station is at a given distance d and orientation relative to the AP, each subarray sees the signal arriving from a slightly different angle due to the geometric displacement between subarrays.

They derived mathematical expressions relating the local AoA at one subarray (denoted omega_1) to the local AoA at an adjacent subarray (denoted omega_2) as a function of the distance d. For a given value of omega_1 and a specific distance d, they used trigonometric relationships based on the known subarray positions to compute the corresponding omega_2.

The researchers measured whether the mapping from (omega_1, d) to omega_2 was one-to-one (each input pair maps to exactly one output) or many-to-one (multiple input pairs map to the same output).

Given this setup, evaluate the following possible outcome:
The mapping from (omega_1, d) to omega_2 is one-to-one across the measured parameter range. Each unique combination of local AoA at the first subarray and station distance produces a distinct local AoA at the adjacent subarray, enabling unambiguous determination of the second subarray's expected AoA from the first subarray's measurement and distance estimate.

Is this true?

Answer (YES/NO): YES